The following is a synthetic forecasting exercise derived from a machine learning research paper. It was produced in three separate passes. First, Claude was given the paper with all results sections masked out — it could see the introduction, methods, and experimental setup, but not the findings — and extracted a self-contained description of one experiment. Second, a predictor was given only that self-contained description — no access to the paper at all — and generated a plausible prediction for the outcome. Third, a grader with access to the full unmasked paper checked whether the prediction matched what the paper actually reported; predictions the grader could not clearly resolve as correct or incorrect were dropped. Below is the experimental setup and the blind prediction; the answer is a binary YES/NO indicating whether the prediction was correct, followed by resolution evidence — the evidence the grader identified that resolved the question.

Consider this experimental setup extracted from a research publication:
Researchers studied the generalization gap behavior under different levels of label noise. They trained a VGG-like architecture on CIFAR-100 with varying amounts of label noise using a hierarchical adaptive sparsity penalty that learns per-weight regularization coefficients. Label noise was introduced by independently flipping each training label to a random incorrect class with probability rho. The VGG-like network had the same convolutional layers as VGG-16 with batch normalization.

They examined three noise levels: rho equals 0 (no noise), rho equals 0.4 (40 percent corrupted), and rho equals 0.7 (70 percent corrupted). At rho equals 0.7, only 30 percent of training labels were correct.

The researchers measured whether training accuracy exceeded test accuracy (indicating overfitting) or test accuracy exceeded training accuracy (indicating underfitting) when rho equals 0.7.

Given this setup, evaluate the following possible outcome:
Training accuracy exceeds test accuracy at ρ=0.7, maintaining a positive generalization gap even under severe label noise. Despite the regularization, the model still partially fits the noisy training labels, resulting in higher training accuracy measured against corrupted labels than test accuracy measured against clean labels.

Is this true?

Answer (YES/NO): NO